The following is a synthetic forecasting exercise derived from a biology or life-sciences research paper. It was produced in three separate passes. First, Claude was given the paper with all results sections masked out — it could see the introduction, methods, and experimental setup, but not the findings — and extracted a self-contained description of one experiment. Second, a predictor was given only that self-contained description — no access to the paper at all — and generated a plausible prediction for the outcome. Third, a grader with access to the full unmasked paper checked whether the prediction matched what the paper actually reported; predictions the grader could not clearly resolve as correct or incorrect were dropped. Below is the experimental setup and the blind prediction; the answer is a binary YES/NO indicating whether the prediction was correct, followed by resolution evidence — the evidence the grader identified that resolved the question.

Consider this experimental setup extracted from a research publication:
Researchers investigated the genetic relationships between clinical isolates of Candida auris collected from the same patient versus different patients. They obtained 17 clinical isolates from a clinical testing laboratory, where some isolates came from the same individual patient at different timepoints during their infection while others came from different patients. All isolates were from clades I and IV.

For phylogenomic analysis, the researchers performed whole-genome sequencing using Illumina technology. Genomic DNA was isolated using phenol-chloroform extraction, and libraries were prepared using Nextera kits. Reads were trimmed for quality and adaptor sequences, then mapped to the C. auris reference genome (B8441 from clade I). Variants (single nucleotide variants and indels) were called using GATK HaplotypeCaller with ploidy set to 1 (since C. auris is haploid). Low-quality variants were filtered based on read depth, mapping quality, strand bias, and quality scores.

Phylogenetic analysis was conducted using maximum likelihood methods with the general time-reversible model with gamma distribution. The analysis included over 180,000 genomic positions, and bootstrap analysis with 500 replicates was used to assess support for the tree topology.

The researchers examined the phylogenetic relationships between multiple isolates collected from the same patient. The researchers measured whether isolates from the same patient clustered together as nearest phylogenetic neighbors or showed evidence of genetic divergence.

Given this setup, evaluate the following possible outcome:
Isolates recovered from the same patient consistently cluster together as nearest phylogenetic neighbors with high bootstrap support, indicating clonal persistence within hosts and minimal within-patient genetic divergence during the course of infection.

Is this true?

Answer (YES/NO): NO